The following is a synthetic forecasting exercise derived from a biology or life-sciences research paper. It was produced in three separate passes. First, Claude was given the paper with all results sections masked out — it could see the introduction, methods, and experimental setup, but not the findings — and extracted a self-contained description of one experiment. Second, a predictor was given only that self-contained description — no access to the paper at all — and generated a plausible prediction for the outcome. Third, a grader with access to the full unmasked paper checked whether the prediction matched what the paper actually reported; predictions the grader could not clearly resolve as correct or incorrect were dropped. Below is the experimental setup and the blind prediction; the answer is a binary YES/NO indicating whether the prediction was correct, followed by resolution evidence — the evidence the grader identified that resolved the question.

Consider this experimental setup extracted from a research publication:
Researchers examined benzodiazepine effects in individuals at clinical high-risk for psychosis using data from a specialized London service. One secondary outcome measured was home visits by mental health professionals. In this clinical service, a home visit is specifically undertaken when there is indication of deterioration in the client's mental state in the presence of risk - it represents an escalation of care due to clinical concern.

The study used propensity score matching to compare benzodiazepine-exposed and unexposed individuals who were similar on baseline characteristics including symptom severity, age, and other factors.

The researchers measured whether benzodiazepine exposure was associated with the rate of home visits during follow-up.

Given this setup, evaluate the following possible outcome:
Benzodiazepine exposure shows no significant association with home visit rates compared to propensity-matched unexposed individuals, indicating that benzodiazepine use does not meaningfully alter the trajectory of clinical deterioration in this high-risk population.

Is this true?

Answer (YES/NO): YES